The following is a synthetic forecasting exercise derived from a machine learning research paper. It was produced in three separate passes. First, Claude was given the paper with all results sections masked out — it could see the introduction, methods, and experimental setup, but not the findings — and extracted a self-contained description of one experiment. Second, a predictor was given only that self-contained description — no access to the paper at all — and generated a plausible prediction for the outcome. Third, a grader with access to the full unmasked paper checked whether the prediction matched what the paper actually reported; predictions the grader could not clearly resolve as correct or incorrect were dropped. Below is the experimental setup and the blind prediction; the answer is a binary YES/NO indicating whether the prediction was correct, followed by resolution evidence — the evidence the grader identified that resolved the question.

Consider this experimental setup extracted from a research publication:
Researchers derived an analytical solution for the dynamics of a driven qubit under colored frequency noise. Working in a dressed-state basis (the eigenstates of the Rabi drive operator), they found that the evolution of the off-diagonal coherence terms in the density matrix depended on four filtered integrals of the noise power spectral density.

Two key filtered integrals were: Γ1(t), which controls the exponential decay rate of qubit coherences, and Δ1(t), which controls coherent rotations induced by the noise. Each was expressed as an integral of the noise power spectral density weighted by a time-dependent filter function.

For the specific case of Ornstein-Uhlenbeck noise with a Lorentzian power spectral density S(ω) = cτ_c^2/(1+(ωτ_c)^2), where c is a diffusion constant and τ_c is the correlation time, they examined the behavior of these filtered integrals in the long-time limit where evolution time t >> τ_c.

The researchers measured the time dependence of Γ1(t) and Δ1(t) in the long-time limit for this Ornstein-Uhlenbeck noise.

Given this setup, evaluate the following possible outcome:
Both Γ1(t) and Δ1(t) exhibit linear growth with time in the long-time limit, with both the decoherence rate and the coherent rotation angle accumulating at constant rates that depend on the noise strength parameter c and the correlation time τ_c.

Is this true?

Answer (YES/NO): YES